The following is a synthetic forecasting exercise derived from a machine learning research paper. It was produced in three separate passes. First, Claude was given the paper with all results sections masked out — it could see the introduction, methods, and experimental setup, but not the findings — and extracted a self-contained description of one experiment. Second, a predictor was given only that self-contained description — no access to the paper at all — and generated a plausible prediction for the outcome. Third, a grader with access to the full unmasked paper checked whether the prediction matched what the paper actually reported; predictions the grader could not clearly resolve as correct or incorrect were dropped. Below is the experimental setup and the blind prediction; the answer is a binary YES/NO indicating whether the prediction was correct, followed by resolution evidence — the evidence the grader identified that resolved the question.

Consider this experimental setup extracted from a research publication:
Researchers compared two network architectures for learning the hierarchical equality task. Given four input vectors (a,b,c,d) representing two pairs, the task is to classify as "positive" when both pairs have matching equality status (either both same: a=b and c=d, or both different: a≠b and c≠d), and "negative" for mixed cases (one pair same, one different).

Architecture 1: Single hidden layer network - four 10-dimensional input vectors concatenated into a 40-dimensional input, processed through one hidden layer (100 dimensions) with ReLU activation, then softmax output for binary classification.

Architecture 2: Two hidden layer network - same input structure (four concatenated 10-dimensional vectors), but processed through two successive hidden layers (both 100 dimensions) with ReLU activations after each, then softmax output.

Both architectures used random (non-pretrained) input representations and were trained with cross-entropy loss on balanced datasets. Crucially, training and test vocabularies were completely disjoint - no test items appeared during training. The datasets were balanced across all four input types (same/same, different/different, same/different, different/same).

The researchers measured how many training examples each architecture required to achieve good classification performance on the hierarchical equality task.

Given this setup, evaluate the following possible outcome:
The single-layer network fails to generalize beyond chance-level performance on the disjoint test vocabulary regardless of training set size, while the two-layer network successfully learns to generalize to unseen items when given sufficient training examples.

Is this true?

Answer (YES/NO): NO